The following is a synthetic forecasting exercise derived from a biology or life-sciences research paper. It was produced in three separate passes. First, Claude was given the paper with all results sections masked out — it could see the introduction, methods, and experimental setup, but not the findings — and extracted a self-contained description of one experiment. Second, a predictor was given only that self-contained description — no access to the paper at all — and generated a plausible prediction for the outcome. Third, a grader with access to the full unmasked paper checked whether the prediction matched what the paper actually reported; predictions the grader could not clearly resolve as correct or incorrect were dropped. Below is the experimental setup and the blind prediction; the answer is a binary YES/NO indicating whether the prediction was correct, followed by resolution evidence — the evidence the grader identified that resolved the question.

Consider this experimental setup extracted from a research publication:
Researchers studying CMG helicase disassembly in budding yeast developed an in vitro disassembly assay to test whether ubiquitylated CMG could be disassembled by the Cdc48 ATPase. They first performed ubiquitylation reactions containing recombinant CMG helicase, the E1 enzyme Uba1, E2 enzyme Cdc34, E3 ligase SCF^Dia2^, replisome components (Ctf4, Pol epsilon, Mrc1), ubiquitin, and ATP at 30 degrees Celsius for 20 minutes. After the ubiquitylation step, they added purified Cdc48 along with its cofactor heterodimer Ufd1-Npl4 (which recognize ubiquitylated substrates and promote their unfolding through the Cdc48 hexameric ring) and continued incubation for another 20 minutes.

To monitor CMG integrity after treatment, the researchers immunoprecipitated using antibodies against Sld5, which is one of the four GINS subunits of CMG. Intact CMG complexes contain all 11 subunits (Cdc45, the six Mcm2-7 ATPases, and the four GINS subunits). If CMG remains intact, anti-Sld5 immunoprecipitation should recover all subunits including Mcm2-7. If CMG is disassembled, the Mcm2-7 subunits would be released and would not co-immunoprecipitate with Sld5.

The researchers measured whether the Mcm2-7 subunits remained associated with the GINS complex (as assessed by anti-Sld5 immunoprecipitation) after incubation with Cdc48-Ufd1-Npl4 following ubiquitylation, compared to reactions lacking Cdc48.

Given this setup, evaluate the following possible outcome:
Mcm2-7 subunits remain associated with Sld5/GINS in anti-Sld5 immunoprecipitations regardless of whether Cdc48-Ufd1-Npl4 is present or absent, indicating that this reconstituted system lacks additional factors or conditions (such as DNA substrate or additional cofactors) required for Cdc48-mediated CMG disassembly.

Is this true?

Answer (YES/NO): NO